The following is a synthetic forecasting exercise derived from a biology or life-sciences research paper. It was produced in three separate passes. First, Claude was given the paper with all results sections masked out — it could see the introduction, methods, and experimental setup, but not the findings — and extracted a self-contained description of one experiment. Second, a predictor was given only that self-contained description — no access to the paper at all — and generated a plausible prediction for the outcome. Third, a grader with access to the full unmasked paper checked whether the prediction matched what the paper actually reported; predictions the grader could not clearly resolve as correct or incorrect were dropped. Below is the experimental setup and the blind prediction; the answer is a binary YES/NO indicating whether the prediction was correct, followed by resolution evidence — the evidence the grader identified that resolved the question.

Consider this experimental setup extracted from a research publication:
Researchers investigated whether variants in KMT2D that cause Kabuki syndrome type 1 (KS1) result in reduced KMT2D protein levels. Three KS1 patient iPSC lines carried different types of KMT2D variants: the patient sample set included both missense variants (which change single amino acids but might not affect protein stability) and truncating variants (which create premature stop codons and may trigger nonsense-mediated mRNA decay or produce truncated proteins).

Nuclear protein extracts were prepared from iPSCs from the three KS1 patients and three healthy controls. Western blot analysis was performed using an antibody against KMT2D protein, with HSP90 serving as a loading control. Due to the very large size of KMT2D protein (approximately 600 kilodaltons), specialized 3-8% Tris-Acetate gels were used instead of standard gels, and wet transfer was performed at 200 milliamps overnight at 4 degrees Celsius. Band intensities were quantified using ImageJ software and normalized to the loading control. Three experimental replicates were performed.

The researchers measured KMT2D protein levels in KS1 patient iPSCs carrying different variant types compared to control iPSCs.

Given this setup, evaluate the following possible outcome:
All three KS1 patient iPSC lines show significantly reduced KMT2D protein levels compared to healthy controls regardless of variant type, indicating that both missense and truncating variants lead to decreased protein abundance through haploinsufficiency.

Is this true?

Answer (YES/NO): YES